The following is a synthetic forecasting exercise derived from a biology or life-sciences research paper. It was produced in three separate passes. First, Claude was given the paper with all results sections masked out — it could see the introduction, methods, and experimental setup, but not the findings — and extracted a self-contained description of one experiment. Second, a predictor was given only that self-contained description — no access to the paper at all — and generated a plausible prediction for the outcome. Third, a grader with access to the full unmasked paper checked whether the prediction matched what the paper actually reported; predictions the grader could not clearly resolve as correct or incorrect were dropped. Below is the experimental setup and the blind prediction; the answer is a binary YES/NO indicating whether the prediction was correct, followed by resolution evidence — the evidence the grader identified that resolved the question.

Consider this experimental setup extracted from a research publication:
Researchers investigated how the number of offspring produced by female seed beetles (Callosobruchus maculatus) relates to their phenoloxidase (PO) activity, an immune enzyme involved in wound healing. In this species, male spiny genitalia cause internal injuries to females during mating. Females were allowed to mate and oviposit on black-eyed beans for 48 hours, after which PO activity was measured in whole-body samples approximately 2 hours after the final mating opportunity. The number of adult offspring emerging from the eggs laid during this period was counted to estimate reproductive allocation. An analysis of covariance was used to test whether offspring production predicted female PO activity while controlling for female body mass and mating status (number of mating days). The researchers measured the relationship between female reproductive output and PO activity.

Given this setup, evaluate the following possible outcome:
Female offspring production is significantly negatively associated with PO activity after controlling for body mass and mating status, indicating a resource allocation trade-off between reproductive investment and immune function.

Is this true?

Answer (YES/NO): NO